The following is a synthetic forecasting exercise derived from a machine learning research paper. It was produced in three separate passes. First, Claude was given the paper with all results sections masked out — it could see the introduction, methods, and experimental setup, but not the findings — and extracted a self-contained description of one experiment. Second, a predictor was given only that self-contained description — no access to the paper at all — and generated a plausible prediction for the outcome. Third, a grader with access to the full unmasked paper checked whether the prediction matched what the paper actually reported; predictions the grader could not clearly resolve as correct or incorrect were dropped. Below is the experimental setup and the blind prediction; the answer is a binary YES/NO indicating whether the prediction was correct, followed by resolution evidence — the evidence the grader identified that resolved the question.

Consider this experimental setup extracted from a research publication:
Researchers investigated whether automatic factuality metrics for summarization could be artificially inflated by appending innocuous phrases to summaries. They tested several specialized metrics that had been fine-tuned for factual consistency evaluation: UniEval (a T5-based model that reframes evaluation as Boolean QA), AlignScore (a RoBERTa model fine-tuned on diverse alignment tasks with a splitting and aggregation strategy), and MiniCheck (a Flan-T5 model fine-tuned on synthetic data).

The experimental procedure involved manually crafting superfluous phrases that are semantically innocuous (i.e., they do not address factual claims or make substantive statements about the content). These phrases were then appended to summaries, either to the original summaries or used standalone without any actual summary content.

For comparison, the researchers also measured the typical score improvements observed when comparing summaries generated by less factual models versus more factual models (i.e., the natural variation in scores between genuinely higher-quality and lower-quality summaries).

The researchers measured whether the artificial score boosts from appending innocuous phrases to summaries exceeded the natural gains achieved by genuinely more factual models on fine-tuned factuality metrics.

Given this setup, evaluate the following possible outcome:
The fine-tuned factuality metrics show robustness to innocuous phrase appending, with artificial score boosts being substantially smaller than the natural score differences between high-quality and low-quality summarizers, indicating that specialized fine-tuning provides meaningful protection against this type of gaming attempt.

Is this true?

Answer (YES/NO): NO